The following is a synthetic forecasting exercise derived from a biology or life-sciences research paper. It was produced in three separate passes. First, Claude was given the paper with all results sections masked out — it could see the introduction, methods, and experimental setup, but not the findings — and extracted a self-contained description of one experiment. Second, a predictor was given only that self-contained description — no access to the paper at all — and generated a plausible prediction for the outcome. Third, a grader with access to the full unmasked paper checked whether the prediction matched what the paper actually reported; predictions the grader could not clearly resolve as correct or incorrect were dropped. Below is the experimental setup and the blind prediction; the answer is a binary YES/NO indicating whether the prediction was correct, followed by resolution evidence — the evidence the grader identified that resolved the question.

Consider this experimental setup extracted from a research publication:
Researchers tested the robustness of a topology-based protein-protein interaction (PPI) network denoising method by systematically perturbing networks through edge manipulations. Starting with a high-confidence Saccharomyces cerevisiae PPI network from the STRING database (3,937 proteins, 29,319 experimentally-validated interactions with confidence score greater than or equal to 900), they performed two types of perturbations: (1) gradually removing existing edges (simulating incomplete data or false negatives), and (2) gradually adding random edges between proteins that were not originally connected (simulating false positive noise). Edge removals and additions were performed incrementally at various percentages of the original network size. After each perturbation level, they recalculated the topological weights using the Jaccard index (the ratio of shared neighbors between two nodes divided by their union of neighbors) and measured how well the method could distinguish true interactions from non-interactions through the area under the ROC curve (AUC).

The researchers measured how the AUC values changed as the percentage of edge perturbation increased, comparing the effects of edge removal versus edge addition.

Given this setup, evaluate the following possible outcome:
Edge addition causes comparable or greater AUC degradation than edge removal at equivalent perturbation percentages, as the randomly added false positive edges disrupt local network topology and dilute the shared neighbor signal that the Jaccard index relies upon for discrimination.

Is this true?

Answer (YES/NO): NO